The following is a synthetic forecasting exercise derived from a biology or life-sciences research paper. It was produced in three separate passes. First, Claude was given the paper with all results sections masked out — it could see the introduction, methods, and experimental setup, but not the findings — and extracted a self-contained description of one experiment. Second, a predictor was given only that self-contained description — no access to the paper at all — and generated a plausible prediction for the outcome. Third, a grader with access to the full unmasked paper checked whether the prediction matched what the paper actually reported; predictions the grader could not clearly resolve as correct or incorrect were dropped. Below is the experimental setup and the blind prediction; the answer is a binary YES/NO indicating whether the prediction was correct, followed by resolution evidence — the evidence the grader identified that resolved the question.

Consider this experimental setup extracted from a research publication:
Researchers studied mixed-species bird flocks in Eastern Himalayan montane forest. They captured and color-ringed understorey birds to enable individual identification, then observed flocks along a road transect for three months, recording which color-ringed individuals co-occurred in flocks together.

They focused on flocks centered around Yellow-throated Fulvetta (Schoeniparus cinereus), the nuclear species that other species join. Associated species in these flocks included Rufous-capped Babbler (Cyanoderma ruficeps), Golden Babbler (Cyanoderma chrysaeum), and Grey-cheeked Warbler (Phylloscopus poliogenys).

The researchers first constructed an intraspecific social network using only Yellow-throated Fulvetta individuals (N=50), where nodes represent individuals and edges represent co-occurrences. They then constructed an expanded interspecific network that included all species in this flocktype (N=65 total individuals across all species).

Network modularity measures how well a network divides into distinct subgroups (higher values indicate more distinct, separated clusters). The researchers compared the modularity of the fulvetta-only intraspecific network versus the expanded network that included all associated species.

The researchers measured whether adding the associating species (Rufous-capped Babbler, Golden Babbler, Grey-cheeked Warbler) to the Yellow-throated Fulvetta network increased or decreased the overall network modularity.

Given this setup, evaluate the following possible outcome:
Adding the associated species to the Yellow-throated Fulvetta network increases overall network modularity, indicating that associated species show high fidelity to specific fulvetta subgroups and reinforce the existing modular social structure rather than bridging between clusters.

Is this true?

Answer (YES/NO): YES